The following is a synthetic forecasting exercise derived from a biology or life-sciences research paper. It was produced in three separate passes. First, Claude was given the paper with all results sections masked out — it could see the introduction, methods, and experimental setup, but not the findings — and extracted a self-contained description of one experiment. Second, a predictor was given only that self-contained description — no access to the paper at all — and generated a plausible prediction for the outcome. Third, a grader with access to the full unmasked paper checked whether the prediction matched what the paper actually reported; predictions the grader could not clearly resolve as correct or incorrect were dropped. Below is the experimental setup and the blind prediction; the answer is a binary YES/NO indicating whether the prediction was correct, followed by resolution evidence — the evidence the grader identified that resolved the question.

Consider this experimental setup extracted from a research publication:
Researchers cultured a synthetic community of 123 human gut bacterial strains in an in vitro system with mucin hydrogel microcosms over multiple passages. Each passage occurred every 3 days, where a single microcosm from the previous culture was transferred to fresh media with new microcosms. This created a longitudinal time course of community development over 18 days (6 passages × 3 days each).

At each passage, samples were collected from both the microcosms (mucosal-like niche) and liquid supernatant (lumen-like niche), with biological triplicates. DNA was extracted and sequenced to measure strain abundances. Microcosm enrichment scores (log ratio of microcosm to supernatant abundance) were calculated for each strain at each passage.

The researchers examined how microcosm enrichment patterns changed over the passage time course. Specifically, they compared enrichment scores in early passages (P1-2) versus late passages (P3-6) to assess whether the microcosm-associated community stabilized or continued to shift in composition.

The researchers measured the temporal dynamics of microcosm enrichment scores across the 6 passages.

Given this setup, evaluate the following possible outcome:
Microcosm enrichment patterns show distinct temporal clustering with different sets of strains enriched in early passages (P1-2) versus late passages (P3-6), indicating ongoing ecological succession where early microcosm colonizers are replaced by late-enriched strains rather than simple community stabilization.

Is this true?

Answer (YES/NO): NO